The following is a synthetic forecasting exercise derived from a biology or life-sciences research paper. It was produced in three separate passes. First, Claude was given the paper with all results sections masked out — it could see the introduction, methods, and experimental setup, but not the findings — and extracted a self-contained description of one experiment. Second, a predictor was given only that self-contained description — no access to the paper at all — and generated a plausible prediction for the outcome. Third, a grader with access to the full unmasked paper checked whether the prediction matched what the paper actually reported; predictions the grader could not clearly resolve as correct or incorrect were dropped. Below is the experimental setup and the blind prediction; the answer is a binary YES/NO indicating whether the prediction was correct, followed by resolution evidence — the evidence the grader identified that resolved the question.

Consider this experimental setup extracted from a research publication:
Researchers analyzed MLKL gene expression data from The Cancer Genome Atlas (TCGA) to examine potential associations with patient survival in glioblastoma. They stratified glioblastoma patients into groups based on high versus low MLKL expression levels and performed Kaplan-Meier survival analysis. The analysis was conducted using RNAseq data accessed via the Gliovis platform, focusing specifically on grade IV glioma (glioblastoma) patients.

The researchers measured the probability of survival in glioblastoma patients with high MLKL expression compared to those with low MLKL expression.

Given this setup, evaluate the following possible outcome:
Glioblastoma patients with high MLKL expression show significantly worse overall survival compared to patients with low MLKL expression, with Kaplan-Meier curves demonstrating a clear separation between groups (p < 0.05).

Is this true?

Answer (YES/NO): YES